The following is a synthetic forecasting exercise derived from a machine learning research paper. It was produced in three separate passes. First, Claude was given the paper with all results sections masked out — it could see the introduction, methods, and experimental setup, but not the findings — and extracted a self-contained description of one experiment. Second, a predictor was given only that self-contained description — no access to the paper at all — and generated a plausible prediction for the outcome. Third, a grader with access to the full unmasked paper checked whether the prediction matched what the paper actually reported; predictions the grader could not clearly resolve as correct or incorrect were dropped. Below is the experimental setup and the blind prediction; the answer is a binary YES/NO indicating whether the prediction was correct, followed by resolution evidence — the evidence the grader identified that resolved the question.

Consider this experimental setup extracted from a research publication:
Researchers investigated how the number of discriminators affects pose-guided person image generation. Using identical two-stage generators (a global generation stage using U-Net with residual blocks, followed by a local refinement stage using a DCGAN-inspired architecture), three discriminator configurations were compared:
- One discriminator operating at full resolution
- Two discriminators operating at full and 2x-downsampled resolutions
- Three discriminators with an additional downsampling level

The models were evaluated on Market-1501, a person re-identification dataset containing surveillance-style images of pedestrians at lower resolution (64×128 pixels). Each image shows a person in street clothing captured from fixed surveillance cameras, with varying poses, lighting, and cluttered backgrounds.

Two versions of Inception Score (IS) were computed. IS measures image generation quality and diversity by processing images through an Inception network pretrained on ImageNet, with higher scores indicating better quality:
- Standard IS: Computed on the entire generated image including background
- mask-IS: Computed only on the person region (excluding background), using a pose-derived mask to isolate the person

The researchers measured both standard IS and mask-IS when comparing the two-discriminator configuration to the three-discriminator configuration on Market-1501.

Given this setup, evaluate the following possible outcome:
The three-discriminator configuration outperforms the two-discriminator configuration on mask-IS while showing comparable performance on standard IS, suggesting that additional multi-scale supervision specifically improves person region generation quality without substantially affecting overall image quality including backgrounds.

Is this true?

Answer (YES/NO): NO